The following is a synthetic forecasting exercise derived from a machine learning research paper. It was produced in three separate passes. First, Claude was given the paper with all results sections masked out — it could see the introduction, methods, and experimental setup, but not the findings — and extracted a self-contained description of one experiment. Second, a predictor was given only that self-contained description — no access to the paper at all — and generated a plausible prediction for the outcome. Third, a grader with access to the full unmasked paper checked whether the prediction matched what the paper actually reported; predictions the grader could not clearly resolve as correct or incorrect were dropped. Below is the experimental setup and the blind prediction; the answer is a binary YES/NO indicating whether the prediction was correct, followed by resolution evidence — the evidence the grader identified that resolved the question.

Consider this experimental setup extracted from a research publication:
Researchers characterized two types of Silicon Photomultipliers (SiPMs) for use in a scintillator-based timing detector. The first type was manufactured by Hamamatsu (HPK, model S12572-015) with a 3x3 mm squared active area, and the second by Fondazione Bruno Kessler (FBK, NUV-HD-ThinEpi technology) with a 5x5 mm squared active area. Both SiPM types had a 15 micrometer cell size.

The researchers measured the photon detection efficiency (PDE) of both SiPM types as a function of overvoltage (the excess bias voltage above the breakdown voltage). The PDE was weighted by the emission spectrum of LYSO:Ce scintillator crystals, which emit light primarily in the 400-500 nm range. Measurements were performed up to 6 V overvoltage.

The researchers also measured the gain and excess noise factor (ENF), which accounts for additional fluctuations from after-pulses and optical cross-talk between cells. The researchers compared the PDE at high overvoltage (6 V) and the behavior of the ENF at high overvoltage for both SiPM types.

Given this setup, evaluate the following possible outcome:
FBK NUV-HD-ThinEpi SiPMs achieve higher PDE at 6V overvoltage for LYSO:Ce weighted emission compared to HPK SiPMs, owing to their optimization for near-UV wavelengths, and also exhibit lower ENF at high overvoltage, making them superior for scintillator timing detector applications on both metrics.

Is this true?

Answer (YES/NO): NO